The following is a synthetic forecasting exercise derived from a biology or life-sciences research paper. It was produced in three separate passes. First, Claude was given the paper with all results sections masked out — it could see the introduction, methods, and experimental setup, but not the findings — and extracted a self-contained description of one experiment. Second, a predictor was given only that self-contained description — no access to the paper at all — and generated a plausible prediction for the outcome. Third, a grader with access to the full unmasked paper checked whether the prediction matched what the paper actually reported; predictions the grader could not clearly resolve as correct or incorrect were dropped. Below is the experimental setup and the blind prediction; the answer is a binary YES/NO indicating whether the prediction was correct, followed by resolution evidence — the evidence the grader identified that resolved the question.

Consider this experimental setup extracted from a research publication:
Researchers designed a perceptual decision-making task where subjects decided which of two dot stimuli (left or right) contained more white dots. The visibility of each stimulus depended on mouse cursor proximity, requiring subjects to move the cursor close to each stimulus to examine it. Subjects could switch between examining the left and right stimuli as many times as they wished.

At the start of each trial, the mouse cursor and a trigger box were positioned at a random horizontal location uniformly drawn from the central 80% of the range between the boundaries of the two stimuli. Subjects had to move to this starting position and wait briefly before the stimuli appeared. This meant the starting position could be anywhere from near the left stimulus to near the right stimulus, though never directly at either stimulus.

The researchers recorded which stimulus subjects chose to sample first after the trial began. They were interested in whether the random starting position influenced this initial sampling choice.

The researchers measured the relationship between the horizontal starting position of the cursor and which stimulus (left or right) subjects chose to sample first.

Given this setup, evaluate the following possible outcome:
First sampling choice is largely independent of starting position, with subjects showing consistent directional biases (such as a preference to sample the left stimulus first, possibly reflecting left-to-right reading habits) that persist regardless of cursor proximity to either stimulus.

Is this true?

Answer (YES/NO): NO